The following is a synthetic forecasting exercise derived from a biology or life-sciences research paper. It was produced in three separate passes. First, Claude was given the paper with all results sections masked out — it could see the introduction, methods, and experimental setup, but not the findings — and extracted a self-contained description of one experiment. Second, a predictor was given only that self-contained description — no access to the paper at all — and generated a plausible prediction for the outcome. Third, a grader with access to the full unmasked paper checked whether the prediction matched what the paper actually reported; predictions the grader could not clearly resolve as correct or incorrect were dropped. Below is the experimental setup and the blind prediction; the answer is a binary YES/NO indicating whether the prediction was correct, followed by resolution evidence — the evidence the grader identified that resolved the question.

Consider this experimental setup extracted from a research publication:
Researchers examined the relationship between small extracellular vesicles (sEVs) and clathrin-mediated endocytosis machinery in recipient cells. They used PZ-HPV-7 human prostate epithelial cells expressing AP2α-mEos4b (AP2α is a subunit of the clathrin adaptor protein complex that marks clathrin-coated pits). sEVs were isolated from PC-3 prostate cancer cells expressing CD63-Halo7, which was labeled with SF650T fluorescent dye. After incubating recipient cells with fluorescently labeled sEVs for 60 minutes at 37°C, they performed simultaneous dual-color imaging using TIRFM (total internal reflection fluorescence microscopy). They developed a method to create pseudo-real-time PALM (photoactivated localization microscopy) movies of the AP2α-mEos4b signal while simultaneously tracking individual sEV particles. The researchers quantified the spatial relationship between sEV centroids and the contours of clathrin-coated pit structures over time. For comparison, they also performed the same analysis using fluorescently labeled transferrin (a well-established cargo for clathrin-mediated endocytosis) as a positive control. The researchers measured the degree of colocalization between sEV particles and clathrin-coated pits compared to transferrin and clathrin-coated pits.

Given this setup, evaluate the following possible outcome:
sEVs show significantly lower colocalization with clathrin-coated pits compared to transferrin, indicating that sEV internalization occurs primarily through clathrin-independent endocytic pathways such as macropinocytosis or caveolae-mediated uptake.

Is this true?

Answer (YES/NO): YES